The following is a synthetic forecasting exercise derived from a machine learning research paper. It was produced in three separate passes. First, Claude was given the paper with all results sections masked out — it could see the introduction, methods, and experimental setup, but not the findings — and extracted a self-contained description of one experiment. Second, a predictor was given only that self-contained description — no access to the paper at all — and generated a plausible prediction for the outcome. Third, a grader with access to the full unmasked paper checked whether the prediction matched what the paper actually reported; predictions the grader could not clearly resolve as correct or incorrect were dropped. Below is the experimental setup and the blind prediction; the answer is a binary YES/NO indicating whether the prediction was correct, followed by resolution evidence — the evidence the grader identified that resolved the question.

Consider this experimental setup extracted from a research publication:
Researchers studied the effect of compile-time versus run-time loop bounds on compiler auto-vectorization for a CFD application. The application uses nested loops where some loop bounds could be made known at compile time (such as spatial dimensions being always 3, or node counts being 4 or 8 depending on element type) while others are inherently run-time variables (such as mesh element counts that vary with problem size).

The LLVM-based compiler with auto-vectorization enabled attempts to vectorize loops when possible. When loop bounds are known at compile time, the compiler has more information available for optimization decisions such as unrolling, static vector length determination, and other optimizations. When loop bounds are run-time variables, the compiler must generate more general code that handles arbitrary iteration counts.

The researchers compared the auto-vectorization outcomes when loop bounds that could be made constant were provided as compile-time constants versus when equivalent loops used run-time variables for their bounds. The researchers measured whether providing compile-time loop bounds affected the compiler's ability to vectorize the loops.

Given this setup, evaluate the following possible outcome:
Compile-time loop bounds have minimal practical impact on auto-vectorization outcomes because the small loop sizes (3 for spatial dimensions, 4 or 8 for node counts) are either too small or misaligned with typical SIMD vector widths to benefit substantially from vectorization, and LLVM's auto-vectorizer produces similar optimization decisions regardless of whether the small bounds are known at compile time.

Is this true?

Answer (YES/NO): NO